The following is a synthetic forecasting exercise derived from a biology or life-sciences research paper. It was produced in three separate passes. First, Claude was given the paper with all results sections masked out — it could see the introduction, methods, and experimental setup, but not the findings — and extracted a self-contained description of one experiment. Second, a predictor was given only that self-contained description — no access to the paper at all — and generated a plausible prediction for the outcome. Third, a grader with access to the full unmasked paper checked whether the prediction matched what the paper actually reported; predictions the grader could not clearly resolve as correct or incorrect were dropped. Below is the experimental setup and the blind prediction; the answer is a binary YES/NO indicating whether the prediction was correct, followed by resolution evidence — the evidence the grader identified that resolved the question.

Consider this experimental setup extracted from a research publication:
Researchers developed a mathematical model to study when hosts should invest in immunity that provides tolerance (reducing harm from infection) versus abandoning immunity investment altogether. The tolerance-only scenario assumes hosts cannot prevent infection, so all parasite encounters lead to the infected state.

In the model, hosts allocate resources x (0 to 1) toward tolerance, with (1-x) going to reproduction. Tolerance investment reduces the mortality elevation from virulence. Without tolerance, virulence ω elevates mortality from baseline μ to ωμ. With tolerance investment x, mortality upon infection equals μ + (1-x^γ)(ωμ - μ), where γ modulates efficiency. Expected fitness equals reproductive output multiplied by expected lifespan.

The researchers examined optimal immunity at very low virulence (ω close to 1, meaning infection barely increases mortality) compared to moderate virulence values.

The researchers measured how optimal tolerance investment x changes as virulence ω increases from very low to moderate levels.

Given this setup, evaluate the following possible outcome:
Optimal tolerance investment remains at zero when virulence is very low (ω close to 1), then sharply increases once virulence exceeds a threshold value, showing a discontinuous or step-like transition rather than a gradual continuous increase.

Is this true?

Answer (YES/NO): NO